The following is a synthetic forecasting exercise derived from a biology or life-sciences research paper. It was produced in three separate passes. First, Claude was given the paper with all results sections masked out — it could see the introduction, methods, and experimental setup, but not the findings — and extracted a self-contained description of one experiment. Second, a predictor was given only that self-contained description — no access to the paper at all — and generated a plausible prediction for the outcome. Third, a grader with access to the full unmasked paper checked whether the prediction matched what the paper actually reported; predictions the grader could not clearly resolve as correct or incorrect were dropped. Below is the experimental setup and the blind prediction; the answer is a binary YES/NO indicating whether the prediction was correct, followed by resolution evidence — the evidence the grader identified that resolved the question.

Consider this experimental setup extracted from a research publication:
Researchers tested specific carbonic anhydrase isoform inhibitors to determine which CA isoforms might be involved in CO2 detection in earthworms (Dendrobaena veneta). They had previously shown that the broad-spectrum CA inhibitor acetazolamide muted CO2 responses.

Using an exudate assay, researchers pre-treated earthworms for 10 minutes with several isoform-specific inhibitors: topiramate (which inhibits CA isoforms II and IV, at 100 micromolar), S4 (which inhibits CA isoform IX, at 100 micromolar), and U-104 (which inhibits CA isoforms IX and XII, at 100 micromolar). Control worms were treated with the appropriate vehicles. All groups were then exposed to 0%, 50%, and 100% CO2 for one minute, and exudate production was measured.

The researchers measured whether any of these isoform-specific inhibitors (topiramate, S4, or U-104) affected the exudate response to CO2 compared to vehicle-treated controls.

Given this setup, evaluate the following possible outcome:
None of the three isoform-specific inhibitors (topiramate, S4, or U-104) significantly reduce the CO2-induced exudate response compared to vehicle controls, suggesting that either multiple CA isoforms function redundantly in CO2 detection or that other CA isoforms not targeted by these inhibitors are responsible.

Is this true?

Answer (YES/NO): YES